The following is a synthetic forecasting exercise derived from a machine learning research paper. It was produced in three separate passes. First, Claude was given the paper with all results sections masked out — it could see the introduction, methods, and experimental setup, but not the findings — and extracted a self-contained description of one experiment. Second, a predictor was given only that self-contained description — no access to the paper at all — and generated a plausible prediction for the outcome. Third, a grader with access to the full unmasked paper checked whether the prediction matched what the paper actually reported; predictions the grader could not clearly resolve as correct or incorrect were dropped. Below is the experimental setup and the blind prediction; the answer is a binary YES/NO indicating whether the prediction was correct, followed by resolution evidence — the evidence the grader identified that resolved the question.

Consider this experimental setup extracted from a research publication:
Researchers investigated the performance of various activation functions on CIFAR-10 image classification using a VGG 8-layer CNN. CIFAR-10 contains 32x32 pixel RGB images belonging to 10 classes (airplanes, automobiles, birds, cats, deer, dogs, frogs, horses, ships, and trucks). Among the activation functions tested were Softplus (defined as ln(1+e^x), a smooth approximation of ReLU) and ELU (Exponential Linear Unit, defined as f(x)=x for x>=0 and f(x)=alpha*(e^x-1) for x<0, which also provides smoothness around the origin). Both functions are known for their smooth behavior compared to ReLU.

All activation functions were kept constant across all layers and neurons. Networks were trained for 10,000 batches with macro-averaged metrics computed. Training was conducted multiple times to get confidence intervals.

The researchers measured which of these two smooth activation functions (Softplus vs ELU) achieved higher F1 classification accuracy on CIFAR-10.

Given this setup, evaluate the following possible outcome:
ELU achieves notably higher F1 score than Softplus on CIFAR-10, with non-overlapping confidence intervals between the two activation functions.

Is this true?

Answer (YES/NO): NO